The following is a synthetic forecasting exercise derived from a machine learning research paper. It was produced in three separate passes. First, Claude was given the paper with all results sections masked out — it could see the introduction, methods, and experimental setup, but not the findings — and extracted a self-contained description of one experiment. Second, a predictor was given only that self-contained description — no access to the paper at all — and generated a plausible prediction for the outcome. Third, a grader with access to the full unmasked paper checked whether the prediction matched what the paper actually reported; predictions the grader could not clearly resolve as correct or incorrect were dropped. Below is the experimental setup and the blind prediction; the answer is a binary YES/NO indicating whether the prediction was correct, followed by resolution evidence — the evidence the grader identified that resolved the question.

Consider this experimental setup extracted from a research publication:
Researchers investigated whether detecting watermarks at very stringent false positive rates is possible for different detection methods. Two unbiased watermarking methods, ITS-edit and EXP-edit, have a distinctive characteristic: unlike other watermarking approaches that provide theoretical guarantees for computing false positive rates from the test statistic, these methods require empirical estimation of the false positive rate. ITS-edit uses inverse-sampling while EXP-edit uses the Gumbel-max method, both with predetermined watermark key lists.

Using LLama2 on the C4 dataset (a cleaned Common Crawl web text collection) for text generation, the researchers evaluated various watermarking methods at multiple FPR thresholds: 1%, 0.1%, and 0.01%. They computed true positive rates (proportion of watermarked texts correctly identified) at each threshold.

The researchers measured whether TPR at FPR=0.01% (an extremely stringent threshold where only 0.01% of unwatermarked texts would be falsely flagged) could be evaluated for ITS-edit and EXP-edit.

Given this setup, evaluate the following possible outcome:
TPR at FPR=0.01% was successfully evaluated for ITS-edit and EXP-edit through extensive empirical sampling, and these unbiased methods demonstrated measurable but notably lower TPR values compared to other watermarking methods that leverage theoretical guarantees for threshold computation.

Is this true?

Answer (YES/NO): NO